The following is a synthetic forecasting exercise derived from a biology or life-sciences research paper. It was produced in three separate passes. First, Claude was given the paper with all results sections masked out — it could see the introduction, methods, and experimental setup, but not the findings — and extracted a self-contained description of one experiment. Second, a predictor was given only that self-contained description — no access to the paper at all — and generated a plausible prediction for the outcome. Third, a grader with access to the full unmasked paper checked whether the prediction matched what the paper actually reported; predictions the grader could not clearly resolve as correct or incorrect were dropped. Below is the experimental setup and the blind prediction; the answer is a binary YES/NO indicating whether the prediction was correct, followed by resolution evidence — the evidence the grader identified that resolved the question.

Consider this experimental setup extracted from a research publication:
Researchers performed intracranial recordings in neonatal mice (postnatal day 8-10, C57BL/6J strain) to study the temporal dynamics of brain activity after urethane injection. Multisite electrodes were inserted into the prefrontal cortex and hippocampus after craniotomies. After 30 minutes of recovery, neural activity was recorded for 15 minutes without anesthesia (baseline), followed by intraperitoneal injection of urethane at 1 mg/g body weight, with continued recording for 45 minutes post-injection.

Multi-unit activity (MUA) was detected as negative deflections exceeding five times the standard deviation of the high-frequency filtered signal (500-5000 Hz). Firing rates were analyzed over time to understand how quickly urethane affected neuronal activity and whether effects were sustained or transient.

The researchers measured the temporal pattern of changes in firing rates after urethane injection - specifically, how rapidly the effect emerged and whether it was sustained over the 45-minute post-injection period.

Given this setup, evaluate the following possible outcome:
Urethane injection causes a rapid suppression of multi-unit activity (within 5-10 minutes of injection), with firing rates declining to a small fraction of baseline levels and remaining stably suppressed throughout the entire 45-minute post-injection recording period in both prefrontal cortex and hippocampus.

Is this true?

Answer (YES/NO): NO